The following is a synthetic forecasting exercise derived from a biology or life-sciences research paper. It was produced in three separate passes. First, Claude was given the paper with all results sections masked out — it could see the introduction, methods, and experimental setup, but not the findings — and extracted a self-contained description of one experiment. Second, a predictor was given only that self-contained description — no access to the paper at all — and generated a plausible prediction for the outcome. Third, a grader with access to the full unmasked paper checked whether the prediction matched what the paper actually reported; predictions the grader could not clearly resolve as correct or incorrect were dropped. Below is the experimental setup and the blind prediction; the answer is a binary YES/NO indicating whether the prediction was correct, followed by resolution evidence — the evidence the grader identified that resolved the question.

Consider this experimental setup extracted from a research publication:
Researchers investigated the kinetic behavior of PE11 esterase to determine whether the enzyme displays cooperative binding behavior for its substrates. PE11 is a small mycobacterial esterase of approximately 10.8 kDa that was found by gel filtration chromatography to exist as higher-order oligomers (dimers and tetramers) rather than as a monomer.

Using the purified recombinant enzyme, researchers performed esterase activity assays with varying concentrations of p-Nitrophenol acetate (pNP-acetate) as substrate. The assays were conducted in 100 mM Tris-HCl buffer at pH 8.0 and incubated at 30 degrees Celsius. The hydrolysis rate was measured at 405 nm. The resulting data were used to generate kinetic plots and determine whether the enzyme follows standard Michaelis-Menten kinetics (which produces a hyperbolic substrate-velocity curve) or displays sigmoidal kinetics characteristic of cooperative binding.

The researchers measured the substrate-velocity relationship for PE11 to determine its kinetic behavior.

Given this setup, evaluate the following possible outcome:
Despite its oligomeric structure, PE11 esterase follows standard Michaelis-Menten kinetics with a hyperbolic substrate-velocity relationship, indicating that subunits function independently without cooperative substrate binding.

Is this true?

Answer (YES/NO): NO